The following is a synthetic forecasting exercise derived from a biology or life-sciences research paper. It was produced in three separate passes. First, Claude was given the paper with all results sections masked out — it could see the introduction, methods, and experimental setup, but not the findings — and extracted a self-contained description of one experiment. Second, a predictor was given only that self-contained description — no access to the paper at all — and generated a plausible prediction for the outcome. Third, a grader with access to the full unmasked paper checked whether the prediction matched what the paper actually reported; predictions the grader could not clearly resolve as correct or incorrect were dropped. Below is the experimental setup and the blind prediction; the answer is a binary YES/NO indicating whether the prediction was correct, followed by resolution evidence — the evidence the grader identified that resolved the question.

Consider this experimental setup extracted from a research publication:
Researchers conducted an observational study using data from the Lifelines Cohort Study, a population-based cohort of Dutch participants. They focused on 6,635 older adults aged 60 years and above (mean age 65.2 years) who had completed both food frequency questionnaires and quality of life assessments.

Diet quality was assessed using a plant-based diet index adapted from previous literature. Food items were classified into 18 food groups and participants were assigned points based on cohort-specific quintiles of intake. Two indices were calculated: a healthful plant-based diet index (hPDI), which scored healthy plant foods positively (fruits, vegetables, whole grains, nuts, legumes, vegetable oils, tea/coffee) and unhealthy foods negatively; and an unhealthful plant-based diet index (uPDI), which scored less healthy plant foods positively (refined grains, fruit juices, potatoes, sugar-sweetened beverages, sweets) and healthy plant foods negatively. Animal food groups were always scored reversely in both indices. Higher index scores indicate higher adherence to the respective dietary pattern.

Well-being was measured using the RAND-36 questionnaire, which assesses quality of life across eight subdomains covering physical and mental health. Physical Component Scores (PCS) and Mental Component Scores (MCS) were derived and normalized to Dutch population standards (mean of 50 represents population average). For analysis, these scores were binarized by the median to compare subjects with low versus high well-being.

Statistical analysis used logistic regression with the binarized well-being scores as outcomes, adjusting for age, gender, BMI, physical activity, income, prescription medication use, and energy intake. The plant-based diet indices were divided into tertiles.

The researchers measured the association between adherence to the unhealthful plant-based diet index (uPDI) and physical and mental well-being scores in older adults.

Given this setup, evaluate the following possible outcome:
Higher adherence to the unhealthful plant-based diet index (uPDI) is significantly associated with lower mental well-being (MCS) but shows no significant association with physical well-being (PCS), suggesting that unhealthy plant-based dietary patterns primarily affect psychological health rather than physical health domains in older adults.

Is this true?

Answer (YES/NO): NO